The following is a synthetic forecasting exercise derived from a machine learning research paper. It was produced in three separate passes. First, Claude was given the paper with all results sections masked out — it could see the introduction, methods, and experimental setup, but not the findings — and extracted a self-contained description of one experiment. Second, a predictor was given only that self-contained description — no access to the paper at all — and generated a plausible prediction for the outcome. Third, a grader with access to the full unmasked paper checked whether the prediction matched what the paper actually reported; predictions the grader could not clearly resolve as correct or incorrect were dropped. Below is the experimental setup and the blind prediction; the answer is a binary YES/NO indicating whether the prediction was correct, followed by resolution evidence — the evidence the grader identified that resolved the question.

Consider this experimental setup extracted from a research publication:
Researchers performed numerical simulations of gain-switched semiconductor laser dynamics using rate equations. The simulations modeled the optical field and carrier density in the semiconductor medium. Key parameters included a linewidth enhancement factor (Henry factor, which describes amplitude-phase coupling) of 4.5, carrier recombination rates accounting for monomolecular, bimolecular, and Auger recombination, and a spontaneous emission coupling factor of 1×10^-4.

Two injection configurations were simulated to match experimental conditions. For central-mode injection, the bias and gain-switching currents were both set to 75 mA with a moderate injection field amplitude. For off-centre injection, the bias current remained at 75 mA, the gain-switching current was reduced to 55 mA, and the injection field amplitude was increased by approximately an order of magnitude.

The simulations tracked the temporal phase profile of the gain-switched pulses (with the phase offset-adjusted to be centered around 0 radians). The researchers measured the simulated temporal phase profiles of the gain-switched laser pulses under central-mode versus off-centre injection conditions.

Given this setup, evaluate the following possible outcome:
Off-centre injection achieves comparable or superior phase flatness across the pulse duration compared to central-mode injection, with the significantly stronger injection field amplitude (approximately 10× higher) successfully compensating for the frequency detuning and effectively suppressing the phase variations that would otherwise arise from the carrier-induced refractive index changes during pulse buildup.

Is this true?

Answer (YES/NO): NO